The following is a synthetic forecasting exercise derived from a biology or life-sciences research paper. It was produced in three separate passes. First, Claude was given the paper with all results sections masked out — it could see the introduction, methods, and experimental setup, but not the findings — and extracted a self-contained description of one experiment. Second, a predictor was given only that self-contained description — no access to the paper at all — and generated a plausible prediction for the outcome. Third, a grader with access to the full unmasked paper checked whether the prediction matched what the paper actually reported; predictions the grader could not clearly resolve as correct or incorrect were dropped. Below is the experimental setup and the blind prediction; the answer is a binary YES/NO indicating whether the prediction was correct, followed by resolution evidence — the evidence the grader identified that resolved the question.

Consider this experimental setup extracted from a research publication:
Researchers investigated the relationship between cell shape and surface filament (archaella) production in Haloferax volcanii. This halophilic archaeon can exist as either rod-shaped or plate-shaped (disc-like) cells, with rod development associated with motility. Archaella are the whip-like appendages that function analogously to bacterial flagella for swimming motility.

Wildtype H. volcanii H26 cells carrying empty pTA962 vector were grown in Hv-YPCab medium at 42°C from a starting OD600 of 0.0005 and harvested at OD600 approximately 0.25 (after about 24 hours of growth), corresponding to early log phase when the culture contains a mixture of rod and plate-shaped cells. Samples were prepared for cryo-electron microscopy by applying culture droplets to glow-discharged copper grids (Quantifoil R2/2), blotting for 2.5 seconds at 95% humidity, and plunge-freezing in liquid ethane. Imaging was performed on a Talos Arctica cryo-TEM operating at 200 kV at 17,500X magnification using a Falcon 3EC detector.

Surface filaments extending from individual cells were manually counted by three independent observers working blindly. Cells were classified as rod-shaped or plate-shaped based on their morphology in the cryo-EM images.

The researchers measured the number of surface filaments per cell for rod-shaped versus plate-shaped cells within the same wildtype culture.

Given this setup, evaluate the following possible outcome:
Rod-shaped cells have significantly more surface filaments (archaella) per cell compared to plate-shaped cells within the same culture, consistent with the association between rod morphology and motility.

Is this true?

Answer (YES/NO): YES